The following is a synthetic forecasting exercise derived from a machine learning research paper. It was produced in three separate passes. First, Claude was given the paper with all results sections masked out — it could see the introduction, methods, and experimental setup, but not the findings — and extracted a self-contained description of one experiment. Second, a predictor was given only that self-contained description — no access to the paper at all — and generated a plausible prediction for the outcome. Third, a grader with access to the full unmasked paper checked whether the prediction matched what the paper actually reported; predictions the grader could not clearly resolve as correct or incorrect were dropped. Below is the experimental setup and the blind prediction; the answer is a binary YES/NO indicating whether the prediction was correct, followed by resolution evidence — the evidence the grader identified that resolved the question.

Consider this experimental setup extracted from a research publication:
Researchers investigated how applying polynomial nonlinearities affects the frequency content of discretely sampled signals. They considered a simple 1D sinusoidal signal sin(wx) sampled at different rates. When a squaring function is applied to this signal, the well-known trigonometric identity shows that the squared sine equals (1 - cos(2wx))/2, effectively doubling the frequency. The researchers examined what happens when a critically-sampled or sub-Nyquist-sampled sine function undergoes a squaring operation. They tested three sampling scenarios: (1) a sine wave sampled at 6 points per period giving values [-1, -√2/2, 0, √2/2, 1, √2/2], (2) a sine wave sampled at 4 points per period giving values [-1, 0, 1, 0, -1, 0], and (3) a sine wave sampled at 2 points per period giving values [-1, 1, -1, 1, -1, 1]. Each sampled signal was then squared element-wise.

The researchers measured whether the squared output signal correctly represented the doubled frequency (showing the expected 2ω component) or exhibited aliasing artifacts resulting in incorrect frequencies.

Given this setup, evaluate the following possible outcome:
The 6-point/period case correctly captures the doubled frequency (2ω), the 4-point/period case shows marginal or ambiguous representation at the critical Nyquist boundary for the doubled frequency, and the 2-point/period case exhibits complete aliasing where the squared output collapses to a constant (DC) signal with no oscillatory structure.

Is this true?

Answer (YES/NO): NO